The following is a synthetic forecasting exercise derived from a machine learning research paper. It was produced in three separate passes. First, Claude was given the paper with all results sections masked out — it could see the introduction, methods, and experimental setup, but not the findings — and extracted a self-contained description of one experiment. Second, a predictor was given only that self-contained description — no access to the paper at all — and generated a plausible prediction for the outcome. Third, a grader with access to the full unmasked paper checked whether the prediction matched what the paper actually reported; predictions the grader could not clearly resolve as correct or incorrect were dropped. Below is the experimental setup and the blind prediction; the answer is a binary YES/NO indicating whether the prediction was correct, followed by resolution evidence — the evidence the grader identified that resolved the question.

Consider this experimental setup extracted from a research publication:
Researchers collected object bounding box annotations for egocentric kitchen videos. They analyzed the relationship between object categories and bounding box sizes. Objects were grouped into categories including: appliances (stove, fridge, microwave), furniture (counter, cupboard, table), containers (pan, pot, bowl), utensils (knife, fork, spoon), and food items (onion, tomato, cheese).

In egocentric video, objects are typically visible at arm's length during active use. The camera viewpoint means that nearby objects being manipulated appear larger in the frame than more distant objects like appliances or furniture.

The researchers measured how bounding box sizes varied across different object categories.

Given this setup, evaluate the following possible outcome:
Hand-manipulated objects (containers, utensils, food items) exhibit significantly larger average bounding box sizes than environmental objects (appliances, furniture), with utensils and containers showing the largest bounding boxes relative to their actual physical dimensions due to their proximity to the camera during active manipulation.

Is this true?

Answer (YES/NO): NO